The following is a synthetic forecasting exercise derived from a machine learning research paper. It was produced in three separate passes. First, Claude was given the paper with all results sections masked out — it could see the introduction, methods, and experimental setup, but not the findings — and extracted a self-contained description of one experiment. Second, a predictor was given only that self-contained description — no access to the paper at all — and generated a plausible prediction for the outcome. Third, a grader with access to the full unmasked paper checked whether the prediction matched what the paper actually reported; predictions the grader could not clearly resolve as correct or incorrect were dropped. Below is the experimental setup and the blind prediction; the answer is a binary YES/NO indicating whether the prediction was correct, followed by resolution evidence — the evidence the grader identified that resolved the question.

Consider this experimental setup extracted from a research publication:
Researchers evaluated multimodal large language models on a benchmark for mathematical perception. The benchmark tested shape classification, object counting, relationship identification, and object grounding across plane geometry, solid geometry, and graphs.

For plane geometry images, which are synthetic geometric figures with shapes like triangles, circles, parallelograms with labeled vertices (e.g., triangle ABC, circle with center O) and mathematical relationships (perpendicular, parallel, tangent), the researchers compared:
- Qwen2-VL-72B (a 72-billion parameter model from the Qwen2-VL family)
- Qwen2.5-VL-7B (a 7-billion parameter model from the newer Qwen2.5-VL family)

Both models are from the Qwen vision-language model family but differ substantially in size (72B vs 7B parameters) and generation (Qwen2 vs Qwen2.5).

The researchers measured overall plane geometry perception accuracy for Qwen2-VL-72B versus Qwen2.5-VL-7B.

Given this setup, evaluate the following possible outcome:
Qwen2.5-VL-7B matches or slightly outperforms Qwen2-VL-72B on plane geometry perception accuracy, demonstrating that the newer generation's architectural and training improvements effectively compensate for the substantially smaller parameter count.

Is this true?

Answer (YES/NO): YES